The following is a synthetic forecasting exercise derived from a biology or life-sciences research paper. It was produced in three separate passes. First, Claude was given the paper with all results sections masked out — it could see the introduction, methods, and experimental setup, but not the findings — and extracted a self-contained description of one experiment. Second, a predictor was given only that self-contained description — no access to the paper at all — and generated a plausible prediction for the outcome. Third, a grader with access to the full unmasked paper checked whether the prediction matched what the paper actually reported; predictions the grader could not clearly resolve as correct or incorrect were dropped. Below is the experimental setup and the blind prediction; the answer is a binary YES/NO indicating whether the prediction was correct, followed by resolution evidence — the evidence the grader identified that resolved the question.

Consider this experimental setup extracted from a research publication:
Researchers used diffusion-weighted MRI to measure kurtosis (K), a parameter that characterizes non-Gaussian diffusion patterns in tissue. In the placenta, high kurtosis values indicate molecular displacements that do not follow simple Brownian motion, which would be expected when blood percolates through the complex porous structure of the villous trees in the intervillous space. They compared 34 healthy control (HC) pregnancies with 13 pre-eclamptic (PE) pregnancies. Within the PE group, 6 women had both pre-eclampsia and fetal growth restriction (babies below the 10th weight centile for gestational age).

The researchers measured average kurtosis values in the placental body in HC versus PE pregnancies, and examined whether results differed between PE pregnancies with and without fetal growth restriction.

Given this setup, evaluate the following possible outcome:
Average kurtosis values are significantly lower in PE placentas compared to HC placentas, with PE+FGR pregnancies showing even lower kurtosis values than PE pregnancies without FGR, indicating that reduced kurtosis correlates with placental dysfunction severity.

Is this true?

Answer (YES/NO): NO